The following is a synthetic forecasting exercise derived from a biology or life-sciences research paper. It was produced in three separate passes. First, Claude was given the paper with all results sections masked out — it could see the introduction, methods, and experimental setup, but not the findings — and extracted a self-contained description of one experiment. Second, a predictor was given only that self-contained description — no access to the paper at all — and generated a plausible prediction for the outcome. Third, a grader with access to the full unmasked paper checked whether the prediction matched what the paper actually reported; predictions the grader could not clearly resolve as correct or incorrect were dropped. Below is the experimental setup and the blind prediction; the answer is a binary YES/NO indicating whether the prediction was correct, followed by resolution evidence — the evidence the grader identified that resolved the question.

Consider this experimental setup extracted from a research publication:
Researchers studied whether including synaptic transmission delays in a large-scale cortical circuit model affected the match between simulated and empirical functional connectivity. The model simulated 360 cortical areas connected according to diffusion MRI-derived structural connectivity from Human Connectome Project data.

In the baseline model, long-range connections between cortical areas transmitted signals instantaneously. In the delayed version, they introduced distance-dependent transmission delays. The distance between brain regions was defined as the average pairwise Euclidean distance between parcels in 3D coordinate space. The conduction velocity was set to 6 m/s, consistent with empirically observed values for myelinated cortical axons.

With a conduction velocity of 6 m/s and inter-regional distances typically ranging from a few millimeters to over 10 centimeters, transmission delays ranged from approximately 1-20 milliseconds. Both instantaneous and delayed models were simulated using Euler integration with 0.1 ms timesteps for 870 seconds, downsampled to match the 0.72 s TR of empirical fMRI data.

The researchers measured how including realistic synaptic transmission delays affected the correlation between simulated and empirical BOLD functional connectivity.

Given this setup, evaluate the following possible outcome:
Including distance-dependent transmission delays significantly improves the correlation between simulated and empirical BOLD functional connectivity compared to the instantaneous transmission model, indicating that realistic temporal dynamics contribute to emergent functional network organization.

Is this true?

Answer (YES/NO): NO